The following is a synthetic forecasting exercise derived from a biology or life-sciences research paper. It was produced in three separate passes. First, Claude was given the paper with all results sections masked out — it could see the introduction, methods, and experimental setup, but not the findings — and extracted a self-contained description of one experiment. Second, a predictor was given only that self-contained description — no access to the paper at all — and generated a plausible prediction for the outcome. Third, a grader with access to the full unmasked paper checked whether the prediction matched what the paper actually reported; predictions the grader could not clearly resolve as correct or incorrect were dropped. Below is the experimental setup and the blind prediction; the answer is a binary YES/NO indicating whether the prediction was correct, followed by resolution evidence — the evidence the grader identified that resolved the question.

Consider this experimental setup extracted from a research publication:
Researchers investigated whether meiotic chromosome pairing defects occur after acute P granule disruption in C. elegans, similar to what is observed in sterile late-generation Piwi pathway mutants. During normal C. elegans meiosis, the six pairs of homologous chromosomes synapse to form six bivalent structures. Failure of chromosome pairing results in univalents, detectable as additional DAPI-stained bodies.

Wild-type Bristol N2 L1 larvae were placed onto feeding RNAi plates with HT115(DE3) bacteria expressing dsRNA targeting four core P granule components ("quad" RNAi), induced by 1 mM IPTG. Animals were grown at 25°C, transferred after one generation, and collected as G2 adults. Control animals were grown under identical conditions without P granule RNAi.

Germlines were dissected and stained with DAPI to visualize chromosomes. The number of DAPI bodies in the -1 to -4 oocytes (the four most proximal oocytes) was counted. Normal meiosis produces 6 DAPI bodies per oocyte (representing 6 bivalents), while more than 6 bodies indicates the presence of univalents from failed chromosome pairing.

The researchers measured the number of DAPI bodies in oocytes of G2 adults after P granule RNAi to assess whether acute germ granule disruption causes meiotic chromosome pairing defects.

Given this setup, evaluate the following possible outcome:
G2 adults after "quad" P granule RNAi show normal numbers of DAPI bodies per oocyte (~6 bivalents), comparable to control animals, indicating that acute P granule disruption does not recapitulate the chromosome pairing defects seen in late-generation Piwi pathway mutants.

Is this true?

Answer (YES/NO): NO